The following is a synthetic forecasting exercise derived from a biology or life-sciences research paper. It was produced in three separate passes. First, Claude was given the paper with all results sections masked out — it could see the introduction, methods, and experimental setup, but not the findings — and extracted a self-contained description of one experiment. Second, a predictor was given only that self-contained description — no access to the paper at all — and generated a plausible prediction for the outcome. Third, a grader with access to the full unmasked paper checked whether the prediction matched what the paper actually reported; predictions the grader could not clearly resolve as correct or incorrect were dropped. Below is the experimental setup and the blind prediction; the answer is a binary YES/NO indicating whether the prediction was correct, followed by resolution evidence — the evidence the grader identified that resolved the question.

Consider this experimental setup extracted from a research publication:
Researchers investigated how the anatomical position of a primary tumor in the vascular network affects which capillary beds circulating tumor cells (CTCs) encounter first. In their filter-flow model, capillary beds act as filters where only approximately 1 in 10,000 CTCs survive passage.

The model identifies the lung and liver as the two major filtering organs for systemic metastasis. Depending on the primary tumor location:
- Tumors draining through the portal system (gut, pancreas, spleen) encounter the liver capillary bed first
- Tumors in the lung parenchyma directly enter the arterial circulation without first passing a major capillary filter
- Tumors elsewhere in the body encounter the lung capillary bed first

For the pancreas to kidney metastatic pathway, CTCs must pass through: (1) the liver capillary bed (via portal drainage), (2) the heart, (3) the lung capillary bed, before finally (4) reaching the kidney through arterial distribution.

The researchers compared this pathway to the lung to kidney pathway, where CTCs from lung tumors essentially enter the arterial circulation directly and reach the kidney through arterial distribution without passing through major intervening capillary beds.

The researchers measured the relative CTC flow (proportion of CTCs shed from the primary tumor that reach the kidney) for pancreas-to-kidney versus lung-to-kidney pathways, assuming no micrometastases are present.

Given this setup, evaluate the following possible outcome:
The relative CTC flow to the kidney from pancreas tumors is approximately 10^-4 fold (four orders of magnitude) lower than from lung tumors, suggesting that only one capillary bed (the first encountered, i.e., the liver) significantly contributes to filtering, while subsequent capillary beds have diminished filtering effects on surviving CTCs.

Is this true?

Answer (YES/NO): NO